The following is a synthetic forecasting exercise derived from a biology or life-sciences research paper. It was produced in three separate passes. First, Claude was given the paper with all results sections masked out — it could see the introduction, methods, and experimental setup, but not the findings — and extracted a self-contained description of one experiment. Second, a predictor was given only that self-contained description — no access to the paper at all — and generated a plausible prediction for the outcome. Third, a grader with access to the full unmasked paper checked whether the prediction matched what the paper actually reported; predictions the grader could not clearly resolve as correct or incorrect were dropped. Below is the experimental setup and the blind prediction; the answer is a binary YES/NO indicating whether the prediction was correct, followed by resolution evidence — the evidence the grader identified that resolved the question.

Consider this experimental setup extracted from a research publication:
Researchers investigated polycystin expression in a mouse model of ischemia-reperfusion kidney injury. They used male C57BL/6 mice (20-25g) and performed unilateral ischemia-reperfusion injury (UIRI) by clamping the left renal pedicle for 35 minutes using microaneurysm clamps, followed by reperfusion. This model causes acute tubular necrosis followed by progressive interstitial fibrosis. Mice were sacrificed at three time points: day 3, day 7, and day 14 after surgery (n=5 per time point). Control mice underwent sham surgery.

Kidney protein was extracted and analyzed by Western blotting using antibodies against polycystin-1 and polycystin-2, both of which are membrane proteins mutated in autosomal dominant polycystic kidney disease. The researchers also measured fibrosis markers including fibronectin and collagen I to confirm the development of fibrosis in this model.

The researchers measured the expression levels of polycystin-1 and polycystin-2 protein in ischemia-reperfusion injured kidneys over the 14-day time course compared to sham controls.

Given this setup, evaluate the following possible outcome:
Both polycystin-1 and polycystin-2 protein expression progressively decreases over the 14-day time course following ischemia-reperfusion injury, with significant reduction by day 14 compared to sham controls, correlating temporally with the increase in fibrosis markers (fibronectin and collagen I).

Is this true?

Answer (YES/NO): NO